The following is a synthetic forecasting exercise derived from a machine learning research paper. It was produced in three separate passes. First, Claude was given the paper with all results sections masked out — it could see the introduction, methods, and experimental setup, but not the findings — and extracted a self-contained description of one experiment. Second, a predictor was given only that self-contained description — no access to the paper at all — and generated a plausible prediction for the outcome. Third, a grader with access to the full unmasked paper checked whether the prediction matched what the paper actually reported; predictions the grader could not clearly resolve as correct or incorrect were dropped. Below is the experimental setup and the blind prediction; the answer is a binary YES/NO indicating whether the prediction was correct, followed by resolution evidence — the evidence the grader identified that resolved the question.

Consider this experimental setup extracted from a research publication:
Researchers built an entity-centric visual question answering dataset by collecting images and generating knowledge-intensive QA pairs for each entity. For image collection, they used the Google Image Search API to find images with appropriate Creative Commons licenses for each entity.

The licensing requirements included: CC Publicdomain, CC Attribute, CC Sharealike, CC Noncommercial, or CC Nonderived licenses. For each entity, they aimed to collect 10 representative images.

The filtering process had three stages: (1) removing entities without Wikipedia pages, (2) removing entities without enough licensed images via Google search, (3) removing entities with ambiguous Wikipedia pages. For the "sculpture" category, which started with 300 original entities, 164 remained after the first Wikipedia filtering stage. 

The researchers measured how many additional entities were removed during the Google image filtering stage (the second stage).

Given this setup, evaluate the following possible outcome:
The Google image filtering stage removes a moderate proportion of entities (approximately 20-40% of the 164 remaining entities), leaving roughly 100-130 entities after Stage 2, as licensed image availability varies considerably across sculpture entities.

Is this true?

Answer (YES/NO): NO